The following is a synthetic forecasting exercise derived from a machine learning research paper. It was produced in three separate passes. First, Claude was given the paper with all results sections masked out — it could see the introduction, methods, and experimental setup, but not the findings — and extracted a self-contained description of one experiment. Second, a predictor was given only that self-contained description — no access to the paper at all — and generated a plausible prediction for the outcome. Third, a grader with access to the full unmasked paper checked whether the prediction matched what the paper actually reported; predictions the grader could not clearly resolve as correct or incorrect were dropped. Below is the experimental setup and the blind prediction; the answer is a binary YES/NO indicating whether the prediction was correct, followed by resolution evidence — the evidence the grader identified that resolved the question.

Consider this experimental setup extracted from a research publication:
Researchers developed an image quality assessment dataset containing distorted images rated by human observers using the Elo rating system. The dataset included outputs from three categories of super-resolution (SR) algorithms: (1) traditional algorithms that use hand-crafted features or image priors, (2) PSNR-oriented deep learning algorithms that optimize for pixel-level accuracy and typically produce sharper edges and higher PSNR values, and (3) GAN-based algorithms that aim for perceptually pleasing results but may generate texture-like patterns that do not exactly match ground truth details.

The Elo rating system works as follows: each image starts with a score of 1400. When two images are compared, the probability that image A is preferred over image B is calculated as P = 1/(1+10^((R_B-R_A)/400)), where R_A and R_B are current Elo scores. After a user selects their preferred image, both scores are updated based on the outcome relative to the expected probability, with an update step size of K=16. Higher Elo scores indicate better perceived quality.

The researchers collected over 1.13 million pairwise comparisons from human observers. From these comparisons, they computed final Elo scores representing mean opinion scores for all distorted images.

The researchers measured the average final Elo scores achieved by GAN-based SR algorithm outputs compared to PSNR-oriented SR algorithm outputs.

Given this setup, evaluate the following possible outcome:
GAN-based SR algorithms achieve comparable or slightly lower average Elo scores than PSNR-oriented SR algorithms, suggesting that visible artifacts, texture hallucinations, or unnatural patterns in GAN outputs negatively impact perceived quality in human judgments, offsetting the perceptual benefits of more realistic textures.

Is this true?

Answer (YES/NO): NO